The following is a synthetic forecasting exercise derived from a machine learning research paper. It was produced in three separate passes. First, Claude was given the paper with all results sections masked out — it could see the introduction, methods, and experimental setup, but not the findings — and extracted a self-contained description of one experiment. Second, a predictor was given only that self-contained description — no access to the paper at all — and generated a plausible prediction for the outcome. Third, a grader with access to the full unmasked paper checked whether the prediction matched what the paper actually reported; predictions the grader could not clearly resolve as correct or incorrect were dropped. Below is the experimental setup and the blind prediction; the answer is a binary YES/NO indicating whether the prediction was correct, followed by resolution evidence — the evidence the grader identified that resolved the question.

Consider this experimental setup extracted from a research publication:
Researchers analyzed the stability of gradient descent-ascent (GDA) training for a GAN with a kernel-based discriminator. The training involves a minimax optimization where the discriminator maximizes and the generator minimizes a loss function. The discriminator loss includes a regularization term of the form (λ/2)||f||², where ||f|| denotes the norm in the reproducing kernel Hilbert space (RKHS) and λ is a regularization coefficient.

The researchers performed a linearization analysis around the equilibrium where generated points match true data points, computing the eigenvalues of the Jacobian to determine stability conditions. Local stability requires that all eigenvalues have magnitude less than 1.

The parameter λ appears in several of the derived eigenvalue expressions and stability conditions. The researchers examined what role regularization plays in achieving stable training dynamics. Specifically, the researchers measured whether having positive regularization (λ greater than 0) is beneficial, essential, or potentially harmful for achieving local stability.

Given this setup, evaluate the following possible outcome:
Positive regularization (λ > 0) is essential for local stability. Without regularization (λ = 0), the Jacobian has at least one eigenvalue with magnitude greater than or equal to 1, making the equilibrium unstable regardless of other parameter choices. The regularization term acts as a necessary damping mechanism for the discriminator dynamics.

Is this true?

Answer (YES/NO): YES